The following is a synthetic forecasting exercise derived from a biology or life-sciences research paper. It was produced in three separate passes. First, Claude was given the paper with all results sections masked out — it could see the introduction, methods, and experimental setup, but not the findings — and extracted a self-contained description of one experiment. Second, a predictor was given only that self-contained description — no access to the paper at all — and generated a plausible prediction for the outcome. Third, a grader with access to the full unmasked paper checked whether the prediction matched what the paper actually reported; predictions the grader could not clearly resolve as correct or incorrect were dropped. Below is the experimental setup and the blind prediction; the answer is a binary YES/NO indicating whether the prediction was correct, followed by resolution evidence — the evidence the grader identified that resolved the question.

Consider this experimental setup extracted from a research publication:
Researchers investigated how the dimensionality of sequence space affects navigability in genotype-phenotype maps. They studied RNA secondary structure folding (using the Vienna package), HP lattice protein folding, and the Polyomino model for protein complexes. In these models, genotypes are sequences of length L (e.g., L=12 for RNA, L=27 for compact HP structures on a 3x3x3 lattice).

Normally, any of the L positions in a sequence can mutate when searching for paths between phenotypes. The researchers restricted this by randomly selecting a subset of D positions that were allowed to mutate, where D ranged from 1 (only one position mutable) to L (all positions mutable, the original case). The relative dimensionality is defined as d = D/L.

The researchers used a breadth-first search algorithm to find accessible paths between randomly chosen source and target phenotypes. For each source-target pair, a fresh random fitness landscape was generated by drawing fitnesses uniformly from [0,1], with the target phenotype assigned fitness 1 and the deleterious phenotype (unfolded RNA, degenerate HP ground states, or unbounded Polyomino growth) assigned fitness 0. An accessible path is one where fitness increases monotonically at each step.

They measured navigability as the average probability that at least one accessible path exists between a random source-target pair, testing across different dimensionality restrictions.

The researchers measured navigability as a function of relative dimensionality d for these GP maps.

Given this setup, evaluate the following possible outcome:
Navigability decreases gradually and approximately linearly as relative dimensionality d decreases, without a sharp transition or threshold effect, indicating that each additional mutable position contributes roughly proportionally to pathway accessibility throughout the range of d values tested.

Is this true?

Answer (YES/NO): NO